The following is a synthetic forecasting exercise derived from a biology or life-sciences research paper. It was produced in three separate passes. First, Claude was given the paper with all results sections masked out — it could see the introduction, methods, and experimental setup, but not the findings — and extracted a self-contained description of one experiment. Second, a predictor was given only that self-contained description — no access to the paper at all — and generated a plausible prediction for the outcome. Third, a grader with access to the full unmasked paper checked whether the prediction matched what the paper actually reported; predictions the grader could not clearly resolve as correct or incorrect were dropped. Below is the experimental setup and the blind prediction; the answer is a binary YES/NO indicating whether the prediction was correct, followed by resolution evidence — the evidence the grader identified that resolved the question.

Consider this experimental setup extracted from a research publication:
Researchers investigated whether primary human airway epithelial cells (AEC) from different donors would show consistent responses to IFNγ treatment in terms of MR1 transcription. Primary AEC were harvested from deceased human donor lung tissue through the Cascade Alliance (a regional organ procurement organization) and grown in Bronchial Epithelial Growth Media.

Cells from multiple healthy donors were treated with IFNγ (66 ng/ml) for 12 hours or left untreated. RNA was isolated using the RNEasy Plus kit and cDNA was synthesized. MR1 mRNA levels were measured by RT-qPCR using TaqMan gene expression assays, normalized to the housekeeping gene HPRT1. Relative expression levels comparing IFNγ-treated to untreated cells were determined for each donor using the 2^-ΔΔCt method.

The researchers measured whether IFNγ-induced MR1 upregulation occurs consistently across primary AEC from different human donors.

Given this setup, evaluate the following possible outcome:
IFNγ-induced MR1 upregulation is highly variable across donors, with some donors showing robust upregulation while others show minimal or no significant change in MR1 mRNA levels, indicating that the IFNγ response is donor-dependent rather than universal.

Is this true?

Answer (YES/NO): NO